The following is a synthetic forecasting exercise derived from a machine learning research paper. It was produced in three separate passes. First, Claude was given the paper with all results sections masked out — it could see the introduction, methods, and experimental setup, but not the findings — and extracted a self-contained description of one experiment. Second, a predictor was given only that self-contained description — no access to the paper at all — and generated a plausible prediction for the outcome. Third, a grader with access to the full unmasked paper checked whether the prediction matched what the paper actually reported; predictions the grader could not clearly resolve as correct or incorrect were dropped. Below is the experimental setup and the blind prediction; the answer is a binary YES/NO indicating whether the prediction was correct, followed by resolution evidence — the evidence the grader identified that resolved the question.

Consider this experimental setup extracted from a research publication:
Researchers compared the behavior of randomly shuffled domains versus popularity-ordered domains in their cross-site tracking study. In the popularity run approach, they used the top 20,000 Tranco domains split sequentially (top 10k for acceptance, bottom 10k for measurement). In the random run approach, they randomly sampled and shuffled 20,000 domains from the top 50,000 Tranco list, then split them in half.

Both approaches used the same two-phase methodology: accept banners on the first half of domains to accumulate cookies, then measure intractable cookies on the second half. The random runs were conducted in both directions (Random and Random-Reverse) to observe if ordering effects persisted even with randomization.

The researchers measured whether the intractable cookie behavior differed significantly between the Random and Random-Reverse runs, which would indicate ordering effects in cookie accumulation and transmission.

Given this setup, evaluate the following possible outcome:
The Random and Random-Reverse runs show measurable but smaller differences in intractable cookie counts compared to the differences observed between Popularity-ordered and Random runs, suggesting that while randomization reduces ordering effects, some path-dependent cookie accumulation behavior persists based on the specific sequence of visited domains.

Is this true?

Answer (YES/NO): NO